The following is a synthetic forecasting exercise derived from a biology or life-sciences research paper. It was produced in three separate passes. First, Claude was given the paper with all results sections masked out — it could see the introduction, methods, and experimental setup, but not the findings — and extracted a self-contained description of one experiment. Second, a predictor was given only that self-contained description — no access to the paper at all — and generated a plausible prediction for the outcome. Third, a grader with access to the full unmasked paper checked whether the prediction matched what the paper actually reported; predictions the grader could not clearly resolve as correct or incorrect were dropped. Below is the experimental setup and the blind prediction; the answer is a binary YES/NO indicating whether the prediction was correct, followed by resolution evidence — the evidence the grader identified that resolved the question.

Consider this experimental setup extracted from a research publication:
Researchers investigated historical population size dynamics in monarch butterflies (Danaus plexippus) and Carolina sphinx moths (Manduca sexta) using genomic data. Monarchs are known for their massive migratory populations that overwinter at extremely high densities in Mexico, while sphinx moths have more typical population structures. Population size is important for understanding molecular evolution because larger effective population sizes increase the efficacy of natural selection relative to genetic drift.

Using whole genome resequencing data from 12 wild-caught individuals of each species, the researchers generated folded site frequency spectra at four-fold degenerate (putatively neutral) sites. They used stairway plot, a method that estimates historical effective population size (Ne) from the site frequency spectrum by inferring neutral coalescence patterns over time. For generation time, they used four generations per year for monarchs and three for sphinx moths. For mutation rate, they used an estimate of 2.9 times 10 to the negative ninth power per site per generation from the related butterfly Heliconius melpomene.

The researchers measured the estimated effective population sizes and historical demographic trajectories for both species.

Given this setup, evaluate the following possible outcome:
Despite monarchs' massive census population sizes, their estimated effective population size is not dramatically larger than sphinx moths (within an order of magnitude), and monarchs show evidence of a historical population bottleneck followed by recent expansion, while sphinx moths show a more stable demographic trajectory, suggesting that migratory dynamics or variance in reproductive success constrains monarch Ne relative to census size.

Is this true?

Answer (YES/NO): NO